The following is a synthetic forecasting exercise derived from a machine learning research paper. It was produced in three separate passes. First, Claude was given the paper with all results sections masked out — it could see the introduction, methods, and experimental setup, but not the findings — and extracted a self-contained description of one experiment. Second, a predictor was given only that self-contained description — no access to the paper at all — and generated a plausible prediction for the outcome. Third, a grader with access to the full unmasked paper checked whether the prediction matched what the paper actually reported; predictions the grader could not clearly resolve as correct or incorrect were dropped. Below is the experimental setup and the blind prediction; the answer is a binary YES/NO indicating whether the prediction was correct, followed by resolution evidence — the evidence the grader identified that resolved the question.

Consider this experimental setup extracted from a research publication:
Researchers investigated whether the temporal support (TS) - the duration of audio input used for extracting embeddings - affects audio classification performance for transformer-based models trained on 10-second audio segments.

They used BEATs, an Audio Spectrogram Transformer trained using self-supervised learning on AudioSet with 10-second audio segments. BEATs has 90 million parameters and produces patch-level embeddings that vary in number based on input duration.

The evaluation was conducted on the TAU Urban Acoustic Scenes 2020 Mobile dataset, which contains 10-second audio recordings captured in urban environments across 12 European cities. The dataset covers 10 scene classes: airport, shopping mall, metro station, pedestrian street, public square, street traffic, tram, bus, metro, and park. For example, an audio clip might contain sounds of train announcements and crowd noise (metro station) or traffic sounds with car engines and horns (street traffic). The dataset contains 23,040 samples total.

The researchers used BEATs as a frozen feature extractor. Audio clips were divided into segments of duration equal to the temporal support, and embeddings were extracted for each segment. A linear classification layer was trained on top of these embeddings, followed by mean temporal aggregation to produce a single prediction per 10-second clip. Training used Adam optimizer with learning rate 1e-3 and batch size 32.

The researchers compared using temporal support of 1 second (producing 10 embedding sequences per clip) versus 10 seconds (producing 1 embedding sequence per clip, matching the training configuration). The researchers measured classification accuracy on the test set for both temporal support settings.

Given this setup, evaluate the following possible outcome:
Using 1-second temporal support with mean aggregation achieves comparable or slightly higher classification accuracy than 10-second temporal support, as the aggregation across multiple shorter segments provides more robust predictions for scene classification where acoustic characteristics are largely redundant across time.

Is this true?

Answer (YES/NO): YES